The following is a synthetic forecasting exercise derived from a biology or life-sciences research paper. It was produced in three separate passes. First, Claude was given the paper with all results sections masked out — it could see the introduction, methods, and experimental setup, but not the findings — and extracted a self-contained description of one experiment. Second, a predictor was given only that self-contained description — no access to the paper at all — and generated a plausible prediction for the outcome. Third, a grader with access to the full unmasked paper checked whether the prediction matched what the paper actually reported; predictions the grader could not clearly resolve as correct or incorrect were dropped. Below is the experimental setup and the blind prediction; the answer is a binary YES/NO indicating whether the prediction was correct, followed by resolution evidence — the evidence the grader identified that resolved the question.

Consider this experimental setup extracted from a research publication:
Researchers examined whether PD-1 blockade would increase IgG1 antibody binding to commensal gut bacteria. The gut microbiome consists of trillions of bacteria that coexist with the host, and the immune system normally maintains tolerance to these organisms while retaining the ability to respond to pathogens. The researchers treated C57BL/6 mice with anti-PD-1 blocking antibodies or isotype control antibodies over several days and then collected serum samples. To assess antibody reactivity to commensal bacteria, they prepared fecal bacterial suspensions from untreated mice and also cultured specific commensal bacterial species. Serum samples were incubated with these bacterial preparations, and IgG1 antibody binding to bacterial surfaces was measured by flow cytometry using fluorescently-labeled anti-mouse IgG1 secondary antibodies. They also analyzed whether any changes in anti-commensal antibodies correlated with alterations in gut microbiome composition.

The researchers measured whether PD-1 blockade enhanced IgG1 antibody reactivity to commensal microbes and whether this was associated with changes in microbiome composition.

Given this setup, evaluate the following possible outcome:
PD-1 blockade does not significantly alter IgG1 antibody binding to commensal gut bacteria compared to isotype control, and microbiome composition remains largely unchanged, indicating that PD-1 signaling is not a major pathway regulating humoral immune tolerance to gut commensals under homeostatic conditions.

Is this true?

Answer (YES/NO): NO